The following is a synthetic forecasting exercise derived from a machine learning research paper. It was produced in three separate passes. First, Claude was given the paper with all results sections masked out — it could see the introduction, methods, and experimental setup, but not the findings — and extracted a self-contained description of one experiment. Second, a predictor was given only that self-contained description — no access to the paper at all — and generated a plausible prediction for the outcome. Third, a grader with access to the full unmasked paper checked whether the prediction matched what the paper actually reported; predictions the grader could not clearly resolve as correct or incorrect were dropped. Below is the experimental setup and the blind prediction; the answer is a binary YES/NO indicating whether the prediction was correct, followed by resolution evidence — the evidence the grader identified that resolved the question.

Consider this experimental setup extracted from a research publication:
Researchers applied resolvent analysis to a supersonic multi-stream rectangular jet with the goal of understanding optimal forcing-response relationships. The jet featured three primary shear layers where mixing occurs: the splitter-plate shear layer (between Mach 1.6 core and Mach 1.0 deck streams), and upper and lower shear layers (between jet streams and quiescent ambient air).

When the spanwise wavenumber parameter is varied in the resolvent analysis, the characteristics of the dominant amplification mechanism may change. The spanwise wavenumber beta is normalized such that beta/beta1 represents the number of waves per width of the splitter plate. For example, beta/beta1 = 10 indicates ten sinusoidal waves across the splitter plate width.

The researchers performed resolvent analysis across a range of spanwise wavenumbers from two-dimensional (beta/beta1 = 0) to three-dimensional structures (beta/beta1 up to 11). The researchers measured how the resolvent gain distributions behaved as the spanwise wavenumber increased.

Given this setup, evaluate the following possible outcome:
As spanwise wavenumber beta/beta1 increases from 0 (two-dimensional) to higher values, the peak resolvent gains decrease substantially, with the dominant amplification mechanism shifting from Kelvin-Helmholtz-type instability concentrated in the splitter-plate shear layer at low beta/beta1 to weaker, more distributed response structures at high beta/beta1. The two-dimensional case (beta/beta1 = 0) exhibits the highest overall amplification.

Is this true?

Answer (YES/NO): NO